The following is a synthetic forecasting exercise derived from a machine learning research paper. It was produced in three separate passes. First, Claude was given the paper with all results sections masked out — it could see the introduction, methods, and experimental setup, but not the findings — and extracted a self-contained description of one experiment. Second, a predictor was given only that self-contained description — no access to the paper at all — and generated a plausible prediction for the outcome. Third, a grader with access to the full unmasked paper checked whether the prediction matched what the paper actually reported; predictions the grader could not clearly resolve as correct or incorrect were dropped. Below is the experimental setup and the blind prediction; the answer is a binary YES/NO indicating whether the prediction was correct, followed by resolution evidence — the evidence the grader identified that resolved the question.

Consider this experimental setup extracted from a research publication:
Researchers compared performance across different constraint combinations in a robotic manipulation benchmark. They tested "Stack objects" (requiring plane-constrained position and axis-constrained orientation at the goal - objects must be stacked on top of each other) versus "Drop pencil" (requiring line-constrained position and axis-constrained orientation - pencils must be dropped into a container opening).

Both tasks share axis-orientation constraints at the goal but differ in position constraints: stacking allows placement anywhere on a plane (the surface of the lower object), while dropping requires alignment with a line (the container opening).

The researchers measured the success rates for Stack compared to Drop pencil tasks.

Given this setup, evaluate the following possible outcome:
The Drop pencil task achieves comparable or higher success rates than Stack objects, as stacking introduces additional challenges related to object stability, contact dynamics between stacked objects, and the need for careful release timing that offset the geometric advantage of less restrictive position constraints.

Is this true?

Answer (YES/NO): NO